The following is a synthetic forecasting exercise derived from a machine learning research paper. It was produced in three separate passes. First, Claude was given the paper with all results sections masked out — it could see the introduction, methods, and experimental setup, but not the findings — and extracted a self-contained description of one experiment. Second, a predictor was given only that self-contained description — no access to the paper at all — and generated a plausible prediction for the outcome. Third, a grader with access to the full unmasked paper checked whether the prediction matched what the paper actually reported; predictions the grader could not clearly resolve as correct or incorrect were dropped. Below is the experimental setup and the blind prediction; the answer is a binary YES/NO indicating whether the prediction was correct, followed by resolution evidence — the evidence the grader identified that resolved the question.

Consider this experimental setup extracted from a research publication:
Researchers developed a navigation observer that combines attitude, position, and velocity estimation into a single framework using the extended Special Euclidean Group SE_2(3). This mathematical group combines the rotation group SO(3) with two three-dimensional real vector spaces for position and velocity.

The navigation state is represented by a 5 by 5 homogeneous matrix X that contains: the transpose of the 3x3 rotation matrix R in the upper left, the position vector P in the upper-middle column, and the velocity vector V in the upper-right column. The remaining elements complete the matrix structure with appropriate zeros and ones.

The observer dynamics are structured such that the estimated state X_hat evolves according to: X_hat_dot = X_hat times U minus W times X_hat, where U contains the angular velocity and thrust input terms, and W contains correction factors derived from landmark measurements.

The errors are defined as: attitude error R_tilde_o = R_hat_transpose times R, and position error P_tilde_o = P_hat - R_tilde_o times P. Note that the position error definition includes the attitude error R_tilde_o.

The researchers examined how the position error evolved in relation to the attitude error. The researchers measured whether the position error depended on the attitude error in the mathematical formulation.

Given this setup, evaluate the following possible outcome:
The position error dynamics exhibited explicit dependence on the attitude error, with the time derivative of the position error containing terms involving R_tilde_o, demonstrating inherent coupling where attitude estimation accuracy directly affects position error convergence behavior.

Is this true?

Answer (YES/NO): YES